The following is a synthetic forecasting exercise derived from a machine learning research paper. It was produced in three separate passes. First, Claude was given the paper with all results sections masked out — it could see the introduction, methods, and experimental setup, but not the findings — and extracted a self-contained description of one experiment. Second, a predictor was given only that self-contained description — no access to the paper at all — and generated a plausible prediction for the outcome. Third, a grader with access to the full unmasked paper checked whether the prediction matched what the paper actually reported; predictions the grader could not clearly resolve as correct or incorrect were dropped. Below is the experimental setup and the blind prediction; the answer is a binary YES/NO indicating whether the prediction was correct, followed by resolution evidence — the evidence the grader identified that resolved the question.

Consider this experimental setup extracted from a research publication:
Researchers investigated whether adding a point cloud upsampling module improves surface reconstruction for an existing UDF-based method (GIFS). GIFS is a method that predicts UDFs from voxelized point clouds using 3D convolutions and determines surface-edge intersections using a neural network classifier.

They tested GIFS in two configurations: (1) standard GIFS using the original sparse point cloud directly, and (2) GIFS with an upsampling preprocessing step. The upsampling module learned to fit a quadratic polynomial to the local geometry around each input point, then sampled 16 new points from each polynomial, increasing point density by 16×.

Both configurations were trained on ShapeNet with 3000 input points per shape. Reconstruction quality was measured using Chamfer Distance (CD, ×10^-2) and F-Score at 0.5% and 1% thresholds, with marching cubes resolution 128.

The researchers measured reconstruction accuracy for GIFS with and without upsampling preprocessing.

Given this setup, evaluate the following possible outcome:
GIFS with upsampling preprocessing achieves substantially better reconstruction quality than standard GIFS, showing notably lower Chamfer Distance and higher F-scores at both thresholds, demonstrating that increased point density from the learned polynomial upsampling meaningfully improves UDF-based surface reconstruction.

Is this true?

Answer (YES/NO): NO